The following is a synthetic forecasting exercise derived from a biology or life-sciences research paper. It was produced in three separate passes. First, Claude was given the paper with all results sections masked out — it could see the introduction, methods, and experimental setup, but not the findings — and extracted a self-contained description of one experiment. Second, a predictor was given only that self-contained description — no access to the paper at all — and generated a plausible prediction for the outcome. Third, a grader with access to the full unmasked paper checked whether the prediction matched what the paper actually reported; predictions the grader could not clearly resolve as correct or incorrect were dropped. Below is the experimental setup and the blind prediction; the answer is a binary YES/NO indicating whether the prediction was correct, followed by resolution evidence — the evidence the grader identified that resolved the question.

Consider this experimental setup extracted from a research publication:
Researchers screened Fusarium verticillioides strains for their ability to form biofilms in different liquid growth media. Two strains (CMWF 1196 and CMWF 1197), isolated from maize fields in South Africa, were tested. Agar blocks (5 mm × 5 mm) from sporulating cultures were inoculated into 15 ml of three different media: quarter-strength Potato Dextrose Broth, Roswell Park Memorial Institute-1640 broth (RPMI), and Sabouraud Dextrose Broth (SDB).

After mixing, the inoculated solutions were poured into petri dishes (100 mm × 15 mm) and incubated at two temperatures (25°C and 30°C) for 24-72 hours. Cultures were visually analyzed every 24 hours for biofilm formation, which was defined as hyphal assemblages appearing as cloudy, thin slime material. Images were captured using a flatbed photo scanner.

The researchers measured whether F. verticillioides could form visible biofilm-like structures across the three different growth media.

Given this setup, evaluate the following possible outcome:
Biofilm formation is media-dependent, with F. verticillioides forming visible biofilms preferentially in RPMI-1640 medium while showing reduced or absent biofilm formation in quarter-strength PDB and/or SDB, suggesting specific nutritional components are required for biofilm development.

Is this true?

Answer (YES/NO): NO